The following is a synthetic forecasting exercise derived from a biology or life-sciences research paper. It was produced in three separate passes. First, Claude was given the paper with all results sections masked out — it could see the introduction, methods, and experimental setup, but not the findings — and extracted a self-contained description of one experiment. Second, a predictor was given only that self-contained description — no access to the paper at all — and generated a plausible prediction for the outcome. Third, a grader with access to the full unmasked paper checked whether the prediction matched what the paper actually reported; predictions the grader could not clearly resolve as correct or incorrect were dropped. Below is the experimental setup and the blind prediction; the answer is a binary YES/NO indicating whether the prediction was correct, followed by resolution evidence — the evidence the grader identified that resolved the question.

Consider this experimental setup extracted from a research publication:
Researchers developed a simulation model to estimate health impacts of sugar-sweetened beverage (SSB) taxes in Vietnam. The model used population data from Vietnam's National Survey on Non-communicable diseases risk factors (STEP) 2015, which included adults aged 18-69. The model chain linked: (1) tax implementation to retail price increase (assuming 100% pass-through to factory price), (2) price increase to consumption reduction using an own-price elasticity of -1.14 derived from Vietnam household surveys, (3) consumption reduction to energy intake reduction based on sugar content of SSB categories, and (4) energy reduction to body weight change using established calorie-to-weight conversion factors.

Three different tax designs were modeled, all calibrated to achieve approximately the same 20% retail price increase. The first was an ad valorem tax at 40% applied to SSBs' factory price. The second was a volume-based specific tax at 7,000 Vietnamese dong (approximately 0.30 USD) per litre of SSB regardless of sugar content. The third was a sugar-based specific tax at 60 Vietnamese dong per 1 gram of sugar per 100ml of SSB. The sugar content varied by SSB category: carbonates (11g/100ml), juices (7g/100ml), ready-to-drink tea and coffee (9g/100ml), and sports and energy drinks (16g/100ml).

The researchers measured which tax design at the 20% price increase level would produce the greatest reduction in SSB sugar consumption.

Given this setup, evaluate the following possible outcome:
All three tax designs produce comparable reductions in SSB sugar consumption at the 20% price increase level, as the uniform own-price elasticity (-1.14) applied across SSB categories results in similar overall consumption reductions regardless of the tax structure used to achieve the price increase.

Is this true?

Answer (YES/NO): NO